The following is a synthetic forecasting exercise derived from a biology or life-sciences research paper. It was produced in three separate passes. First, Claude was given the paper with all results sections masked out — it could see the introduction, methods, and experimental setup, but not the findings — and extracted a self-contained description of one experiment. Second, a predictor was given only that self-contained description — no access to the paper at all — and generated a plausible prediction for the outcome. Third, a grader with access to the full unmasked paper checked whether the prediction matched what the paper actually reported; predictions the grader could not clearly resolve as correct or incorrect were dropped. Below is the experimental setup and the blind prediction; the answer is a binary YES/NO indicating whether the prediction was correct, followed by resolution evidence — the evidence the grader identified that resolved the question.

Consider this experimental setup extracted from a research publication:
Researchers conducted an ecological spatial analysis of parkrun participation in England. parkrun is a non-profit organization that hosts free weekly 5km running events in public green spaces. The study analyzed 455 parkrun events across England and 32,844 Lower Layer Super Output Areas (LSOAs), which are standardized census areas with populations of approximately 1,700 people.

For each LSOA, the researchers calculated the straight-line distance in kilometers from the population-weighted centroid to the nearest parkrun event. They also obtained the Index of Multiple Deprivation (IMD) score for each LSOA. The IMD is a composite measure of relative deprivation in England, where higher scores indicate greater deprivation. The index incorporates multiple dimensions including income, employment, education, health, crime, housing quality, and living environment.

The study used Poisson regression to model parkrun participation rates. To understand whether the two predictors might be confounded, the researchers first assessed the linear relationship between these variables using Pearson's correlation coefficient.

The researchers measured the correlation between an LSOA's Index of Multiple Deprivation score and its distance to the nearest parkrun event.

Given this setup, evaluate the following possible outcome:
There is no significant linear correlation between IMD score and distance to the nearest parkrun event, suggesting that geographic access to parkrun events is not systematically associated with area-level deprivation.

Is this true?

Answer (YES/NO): NO